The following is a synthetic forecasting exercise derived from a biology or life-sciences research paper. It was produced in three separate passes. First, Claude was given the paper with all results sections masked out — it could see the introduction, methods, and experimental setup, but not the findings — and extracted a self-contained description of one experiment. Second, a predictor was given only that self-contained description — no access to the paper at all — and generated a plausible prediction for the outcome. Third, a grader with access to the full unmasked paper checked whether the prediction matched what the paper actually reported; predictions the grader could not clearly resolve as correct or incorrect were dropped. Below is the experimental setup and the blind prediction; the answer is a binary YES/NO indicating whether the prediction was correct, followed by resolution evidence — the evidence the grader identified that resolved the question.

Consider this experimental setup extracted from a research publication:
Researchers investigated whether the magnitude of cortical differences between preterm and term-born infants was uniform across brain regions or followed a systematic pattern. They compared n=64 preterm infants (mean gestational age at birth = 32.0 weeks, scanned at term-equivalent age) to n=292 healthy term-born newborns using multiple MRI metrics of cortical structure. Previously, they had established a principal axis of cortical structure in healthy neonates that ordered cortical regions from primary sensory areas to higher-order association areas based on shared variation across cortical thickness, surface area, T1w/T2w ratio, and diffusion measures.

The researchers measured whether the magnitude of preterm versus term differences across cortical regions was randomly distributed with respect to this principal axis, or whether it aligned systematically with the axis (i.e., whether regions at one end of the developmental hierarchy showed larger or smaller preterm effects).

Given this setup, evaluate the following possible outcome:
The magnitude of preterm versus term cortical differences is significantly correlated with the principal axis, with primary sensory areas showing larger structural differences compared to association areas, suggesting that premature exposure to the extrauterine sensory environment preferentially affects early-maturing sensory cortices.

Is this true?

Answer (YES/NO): YES